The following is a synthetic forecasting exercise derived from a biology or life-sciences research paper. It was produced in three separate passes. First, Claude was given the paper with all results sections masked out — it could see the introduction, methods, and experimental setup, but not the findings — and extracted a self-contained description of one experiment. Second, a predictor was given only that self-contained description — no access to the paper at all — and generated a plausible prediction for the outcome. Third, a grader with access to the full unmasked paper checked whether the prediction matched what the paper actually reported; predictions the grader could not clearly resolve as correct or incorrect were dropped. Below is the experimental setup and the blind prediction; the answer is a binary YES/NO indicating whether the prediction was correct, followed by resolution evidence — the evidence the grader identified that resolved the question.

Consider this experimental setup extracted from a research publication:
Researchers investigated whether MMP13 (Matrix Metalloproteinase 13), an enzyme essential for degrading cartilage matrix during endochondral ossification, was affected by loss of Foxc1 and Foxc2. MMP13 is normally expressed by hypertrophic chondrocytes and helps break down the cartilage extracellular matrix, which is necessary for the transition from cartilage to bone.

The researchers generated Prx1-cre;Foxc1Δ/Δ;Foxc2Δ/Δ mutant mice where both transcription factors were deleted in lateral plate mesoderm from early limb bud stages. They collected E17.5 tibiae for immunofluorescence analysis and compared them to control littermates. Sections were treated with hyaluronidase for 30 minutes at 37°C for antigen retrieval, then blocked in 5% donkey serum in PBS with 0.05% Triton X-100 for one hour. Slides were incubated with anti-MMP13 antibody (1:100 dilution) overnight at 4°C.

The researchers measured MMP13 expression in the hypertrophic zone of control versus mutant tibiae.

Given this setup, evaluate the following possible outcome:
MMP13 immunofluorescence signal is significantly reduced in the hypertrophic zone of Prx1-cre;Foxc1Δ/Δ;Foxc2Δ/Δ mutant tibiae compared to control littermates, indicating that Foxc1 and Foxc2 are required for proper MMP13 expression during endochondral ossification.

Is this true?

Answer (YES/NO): NO